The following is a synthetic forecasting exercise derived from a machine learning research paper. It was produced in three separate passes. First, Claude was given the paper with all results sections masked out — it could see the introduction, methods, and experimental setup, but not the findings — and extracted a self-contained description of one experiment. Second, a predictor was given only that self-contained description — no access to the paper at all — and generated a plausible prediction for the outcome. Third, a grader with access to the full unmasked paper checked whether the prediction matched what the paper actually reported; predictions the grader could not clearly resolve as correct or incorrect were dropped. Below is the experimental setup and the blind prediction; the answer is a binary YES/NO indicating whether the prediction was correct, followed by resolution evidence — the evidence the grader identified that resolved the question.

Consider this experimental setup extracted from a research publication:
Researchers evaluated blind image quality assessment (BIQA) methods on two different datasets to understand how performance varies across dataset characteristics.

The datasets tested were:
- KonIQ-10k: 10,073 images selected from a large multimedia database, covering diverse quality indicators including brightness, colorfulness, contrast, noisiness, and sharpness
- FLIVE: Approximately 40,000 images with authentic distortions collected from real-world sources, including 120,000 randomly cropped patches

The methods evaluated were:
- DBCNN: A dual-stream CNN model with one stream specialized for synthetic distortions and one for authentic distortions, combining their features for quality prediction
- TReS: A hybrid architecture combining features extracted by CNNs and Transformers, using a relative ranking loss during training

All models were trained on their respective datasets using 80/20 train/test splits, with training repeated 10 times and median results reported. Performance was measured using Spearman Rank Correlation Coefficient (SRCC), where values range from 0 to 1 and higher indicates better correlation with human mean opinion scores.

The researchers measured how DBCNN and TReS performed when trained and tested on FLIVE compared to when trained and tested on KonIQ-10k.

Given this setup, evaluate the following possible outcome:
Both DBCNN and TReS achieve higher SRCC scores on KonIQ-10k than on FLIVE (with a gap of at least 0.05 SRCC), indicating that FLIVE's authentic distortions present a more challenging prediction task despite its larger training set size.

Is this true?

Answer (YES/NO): YES